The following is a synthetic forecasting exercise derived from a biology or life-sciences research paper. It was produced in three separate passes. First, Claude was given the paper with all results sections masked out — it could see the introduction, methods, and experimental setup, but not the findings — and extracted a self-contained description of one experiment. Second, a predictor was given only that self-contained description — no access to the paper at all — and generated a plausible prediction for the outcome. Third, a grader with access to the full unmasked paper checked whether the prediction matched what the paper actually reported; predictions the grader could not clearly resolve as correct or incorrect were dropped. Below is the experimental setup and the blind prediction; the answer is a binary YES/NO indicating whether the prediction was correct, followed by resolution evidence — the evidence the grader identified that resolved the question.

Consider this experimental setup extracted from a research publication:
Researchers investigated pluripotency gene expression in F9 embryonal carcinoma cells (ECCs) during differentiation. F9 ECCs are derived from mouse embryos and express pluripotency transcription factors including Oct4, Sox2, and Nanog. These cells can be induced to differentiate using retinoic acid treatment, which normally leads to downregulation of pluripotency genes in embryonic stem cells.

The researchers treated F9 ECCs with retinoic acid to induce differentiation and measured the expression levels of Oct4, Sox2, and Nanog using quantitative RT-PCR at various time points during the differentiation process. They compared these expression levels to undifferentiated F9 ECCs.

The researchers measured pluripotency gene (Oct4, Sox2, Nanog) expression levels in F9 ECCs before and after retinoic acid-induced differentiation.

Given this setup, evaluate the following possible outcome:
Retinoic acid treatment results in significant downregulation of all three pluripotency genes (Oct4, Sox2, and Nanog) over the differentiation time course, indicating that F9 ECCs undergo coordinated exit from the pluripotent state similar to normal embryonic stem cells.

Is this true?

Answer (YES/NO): NO